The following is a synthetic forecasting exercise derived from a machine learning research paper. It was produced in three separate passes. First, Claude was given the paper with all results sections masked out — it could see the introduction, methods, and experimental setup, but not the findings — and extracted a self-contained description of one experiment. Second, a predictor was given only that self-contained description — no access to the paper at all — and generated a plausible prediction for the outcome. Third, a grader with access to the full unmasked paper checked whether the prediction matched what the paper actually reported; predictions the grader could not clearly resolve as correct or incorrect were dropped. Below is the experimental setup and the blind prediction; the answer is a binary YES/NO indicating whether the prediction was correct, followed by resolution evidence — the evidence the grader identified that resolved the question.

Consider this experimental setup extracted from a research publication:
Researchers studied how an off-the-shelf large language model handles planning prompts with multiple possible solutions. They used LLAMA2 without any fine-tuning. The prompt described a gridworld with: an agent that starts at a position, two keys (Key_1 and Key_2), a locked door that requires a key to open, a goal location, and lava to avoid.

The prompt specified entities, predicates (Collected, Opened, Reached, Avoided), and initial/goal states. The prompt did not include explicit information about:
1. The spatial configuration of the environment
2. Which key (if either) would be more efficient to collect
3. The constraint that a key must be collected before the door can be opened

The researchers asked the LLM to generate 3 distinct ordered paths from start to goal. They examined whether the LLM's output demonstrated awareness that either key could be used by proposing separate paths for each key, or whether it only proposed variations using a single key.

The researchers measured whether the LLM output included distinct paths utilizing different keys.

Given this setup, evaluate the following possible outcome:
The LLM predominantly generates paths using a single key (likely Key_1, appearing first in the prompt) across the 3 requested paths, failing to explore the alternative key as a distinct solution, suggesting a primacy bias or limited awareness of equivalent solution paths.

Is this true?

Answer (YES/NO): NO